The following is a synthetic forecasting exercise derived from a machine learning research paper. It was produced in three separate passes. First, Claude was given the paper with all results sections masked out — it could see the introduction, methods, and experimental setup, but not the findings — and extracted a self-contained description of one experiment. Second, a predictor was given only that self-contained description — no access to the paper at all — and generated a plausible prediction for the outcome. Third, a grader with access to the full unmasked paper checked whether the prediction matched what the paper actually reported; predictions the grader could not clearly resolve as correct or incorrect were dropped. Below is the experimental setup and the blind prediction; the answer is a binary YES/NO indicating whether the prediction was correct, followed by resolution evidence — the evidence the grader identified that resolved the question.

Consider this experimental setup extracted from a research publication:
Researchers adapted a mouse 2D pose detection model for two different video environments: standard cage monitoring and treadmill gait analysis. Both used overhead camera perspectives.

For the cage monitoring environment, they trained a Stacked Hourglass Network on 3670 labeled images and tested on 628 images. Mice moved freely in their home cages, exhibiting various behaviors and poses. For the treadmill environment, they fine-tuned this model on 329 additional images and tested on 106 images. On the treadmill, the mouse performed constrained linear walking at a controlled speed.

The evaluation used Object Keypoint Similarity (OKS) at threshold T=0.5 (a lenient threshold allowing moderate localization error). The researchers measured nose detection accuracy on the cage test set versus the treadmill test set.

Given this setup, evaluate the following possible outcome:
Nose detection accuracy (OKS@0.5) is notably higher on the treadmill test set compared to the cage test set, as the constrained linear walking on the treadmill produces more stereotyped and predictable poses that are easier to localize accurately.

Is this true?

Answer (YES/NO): YES